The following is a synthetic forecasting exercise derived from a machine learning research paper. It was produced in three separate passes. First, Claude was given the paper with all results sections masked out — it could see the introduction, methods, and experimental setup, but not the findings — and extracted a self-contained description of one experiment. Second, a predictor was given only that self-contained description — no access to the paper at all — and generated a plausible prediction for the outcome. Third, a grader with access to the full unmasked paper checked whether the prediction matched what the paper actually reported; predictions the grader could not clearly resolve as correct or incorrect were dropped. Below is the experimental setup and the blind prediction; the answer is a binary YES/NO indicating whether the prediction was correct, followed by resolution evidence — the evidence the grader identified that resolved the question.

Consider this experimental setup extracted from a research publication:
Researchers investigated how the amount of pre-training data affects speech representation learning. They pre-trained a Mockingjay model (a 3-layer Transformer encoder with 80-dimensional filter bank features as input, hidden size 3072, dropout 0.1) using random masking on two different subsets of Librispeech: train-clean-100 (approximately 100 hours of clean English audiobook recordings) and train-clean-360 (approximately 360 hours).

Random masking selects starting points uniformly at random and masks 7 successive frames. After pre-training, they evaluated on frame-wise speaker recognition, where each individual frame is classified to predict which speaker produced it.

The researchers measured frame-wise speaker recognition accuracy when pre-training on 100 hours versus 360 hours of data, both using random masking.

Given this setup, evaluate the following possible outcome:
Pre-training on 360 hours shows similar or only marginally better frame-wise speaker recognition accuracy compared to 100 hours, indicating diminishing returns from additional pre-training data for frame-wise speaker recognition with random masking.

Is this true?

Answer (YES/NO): NO